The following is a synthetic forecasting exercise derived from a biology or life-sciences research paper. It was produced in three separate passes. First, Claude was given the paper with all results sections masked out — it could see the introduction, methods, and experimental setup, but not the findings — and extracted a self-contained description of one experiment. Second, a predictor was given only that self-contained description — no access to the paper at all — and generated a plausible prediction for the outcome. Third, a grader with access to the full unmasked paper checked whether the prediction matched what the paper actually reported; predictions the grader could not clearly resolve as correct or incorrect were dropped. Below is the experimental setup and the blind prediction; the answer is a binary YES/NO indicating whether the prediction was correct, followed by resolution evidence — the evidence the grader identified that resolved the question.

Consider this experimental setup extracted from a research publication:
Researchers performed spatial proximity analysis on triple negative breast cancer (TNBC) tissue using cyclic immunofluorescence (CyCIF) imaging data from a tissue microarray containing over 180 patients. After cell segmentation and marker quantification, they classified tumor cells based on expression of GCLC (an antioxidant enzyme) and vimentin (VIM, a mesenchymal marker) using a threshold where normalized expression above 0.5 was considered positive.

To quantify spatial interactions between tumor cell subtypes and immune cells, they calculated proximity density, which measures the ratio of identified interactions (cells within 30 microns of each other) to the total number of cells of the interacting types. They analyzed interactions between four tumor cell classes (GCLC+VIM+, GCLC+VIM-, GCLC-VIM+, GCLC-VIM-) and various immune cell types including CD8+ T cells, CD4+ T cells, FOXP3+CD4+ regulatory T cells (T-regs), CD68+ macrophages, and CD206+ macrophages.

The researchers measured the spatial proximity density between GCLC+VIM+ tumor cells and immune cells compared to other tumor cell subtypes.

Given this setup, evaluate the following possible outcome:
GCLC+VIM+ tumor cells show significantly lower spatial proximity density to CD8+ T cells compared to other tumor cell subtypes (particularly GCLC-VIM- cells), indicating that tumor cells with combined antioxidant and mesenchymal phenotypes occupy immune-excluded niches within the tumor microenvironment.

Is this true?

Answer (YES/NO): NO